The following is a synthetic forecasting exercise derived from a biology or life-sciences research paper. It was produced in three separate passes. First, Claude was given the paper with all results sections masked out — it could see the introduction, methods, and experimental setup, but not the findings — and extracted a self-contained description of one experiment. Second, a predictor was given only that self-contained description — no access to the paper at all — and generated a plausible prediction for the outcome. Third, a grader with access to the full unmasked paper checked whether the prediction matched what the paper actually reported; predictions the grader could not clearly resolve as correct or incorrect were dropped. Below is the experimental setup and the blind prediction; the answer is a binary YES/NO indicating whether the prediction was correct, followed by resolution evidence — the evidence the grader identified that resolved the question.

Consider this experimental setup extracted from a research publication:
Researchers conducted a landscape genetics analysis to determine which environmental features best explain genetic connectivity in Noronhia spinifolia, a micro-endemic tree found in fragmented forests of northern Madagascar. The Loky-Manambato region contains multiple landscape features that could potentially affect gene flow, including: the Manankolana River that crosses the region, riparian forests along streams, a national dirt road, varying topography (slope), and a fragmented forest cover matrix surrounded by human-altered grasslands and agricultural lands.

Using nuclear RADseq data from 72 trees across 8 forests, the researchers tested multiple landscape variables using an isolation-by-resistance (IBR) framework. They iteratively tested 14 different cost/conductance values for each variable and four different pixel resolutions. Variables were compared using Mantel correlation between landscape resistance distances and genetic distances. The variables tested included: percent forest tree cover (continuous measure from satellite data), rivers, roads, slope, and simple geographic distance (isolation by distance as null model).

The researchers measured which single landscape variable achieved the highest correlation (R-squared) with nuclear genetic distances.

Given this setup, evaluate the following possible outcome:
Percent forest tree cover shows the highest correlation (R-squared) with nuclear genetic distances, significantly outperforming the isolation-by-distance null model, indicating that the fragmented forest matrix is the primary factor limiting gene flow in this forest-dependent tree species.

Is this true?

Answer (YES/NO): YES